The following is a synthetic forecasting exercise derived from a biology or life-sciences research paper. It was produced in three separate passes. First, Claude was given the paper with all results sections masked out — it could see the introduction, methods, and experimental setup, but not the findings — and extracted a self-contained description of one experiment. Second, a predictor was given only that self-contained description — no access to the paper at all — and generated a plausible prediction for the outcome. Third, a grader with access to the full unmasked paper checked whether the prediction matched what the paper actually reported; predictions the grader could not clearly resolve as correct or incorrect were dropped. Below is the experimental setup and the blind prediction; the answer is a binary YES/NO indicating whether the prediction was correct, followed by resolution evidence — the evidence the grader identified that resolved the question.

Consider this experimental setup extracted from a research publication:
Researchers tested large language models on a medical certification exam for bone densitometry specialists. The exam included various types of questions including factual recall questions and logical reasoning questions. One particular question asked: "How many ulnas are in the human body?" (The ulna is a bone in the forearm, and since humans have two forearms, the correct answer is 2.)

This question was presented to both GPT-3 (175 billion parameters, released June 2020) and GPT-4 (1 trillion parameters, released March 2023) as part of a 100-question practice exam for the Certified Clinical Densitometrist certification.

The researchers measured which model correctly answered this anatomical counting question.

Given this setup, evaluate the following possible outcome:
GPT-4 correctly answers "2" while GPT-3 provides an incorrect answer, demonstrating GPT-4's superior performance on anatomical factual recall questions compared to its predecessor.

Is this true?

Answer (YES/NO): NO